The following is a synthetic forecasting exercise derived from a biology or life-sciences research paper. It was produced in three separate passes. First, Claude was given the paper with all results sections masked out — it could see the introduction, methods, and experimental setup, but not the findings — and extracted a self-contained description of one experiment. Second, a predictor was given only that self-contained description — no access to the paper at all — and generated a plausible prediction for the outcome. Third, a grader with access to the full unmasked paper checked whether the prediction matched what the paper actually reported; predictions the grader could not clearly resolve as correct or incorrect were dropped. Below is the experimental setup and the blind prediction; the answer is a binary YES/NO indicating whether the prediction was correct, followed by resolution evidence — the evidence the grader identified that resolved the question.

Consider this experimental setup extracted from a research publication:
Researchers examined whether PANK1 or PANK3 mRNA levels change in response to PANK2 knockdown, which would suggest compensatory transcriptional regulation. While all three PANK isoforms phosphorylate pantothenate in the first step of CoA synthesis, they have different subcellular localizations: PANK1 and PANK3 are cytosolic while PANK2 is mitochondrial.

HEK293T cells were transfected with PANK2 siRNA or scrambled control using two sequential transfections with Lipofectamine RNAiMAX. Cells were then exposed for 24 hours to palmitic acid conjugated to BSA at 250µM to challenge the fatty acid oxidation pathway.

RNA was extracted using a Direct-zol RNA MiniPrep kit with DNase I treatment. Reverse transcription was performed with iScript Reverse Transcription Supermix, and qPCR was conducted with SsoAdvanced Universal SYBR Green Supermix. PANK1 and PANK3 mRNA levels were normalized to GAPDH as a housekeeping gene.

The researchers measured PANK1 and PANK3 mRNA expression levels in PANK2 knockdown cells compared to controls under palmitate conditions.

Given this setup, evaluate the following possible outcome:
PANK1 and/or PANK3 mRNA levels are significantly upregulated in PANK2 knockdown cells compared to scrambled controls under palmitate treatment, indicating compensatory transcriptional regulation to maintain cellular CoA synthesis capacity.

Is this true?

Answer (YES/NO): YES